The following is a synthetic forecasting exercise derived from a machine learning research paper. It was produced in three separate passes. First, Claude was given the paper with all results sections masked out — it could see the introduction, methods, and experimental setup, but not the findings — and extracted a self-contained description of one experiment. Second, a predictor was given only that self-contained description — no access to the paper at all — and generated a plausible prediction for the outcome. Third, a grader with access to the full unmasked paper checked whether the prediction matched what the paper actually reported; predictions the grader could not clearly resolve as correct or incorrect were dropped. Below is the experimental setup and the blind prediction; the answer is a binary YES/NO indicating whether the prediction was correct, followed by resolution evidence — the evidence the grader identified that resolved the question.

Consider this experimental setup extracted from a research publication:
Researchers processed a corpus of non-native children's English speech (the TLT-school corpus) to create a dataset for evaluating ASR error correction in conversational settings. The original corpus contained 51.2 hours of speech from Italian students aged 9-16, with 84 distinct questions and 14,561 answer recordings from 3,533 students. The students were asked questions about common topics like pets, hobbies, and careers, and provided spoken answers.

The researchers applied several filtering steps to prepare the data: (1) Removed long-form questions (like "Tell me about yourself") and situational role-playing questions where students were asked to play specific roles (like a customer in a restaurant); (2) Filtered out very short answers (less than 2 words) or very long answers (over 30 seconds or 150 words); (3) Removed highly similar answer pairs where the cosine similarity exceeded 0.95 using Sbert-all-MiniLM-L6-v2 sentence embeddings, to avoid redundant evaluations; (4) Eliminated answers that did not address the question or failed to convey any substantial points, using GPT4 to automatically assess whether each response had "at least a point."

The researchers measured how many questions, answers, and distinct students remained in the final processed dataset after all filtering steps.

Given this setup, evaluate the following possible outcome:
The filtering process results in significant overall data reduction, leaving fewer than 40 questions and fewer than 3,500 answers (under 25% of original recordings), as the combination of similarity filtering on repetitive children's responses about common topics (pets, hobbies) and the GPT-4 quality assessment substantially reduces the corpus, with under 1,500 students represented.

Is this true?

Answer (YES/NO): NO